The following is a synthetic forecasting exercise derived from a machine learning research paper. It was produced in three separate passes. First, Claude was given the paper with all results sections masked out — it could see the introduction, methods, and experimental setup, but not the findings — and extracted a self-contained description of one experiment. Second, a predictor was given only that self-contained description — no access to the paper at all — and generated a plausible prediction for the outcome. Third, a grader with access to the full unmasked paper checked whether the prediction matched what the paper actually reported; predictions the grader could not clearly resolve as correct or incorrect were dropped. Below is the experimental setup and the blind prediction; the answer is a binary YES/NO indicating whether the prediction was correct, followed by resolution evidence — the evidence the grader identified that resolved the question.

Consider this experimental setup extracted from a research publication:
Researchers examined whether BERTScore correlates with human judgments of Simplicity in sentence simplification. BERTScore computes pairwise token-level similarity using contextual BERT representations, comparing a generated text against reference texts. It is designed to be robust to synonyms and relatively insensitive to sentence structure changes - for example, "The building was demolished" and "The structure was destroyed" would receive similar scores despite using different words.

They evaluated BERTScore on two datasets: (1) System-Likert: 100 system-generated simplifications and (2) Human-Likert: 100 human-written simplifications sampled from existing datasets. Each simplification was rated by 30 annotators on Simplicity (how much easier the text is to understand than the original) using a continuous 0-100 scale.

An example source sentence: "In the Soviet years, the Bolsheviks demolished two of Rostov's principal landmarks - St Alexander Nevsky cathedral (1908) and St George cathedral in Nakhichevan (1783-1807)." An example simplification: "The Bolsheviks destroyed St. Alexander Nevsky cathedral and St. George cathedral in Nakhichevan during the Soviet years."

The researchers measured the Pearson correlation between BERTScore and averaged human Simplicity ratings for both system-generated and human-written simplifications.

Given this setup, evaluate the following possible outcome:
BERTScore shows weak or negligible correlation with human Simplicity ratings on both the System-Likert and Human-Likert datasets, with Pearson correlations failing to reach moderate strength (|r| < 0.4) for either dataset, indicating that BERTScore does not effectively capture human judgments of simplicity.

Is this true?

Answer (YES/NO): NO